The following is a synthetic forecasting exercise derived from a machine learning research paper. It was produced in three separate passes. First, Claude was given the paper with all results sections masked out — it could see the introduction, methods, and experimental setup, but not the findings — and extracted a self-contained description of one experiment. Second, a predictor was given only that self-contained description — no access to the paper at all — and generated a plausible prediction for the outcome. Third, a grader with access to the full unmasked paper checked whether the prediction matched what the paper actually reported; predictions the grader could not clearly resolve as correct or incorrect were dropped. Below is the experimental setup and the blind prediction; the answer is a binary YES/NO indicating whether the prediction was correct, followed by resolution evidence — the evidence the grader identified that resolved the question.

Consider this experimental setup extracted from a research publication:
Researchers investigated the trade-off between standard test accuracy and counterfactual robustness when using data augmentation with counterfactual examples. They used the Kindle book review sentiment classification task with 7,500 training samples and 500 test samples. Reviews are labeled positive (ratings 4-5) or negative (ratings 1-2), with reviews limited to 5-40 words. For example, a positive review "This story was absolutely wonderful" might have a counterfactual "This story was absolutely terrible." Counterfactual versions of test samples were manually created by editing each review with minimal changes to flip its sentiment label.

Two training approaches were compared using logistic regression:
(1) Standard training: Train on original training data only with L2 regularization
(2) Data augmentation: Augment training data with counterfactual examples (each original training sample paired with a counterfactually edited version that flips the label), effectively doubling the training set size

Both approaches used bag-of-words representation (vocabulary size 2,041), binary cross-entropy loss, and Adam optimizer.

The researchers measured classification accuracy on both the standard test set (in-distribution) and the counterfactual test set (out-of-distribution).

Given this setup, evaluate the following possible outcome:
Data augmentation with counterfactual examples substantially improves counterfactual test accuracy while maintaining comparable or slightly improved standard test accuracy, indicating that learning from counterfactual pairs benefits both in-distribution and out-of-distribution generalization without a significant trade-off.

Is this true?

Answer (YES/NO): NO